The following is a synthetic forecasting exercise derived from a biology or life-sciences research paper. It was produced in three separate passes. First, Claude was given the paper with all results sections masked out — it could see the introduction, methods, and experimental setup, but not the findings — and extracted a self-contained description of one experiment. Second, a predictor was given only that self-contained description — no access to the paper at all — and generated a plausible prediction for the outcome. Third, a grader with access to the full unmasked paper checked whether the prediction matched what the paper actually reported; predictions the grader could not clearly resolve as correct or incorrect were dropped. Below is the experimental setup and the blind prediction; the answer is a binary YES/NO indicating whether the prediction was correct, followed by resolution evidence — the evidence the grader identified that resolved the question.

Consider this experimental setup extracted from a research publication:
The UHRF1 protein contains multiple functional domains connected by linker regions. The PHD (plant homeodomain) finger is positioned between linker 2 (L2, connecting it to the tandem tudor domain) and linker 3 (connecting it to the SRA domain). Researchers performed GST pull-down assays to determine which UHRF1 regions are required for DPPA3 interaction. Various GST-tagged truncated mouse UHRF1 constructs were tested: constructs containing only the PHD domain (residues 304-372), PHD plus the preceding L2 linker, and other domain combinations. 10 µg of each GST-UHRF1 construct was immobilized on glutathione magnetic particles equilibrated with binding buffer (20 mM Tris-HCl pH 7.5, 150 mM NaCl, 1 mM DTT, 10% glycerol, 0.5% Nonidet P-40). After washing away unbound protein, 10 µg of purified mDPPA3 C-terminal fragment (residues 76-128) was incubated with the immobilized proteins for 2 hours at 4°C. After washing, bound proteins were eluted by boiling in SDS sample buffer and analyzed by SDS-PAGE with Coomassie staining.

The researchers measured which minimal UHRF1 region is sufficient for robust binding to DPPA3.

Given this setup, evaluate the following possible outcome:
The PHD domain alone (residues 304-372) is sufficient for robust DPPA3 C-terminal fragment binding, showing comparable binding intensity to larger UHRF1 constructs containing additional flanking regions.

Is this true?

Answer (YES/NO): YES